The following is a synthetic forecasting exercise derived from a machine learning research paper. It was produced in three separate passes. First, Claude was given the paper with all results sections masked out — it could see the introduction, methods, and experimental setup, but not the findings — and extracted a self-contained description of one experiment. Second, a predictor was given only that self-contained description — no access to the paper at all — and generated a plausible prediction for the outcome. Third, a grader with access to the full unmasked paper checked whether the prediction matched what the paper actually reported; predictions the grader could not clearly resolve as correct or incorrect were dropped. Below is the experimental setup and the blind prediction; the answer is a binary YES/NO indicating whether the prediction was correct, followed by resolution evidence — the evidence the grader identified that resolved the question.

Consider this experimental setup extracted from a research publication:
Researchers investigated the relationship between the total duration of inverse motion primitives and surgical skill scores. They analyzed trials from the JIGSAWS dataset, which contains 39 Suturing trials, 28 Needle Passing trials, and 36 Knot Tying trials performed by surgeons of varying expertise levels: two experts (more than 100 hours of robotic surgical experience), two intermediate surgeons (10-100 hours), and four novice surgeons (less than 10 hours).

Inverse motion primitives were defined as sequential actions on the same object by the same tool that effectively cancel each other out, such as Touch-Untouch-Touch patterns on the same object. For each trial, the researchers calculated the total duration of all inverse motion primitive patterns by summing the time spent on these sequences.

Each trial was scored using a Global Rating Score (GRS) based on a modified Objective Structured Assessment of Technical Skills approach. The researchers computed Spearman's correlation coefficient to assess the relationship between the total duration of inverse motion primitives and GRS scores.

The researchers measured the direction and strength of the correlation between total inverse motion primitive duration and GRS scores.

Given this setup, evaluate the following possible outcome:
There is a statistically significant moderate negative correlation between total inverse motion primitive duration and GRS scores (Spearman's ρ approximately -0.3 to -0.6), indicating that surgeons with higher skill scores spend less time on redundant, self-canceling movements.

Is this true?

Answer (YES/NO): NO